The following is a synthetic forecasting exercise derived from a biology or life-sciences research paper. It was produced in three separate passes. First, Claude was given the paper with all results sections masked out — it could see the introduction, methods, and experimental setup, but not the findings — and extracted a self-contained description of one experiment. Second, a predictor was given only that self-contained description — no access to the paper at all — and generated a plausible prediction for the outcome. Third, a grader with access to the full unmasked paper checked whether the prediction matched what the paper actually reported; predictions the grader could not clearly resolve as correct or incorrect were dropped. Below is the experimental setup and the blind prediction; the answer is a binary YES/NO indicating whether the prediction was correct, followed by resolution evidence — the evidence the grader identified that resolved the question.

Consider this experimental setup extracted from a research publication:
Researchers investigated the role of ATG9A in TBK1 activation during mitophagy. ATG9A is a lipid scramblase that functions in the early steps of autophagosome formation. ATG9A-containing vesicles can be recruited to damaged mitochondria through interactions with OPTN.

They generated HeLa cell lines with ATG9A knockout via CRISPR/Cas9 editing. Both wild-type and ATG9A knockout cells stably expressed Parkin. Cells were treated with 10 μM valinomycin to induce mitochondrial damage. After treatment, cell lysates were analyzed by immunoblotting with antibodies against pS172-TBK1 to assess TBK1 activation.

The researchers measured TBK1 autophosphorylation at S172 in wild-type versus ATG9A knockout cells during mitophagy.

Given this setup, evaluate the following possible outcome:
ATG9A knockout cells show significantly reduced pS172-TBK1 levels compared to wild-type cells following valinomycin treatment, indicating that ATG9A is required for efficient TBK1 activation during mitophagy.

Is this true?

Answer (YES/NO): YES